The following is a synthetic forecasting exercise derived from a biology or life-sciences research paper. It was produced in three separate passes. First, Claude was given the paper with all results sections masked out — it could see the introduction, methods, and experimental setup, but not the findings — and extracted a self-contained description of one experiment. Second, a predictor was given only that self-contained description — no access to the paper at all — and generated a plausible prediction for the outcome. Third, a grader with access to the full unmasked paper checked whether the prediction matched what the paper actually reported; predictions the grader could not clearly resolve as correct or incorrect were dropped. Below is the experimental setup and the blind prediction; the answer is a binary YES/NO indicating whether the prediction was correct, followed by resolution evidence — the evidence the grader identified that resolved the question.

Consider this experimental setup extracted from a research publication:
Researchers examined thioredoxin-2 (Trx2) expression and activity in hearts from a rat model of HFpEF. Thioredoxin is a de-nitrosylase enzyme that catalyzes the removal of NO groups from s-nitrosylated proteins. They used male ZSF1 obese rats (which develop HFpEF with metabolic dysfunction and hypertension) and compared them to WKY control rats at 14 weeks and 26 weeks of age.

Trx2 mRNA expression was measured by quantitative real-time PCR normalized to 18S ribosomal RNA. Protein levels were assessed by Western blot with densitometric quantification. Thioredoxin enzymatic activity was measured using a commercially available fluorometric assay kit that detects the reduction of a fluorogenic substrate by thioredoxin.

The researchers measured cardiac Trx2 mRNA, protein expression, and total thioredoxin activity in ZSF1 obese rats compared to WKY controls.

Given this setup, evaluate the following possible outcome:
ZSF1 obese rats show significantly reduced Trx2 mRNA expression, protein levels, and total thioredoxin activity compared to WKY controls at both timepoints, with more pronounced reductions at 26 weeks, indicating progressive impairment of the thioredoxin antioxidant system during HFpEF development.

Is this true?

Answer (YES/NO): NO